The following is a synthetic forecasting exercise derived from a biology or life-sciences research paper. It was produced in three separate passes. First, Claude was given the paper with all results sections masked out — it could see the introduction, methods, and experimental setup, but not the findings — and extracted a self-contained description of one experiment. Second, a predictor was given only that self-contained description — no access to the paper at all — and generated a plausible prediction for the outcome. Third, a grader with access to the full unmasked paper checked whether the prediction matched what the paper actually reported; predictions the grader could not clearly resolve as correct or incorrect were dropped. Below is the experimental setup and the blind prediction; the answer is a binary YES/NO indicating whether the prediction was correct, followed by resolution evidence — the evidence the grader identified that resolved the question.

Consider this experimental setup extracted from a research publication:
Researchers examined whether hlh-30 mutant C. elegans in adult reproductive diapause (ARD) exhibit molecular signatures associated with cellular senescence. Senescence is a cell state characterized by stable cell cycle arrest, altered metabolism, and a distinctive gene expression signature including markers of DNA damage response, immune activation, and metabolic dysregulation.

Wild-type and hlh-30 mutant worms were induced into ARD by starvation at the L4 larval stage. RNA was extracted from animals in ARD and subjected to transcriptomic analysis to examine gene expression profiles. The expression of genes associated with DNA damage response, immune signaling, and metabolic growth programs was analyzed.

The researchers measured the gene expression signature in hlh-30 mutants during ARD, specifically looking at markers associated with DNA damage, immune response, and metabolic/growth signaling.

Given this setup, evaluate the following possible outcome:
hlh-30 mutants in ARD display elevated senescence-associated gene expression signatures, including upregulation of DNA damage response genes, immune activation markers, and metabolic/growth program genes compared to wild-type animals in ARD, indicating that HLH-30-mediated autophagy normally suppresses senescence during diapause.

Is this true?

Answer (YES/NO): NO